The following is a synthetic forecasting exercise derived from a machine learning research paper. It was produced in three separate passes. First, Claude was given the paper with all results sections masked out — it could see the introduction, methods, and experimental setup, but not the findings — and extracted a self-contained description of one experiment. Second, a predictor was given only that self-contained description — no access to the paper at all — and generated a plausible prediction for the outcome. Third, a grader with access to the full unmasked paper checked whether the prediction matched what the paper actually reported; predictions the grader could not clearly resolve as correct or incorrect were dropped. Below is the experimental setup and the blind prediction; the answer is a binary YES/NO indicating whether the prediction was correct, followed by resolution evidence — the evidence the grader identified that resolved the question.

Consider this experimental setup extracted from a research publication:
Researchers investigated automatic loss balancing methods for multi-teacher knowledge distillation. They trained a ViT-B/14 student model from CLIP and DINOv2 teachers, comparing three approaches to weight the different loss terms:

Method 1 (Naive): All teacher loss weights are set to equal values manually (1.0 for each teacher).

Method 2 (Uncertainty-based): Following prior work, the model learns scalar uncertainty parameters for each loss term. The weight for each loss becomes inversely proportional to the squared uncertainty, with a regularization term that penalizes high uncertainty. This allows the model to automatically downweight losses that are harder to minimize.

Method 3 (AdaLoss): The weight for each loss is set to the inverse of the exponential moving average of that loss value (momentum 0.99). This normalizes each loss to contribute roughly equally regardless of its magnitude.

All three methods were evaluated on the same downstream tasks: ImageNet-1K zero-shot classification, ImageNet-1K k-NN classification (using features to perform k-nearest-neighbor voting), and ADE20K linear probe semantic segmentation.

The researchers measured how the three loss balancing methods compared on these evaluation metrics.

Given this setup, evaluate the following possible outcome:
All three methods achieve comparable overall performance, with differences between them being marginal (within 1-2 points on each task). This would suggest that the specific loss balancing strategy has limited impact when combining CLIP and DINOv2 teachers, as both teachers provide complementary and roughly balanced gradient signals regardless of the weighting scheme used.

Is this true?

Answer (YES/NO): YES